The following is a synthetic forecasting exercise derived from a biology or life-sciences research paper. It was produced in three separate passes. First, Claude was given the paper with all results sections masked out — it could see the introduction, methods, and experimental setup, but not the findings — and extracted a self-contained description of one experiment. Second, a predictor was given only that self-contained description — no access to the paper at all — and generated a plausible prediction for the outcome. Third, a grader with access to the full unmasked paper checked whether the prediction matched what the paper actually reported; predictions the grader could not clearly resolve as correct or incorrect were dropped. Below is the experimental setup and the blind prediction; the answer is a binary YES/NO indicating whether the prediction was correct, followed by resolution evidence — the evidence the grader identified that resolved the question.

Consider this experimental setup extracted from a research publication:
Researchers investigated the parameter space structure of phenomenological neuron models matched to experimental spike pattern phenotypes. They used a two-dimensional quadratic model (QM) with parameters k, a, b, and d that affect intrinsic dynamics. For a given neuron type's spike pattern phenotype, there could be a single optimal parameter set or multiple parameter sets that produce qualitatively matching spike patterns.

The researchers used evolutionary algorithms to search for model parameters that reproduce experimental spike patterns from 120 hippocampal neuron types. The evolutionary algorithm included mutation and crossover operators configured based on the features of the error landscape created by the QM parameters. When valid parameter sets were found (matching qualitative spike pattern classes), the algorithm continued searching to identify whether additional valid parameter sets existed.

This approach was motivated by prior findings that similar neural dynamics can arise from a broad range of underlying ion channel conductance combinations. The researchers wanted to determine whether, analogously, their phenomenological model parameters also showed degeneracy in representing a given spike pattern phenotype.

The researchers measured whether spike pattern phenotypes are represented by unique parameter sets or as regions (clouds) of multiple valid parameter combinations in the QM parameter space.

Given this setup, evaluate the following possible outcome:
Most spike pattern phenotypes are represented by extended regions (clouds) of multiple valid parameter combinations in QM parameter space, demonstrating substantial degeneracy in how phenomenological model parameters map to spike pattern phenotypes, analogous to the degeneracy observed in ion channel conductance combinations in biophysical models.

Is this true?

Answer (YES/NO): YES